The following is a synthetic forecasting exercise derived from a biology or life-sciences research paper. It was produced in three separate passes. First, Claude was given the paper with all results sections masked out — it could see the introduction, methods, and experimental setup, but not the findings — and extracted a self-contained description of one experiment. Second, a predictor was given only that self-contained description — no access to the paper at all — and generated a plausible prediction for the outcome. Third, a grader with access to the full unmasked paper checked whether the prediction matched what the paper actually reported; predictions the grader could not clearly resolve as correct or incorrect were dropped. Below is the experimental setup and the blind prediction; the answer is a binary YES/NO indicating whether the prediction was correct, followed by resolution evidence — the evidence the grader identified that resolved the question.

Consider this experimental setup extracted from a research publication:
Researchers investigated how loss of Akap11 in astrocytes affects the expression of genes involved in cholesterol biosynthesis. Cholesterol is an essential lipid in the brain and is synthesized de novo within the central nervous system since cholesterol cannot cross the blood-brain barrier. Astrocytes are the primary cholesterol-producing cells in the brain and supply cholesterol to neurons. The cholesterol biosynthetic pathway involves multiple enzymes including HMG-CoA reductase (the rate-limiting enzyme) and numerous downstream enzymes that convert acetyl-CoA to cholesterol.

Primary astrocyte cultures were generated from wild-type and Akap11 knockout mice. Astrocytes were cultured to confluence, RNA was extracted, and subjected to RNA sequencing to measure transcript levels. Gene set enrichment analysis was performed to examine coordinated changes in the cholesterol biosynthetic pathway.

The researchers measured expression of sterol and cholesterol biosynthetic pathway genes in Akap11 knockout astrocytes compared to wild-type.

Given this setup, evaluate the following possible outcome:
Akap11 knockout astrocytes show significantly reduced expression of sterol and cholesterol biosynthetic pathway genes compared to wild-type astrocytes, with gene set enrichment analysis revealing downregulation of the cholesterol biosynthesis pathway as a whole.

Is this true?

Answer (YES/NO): NO